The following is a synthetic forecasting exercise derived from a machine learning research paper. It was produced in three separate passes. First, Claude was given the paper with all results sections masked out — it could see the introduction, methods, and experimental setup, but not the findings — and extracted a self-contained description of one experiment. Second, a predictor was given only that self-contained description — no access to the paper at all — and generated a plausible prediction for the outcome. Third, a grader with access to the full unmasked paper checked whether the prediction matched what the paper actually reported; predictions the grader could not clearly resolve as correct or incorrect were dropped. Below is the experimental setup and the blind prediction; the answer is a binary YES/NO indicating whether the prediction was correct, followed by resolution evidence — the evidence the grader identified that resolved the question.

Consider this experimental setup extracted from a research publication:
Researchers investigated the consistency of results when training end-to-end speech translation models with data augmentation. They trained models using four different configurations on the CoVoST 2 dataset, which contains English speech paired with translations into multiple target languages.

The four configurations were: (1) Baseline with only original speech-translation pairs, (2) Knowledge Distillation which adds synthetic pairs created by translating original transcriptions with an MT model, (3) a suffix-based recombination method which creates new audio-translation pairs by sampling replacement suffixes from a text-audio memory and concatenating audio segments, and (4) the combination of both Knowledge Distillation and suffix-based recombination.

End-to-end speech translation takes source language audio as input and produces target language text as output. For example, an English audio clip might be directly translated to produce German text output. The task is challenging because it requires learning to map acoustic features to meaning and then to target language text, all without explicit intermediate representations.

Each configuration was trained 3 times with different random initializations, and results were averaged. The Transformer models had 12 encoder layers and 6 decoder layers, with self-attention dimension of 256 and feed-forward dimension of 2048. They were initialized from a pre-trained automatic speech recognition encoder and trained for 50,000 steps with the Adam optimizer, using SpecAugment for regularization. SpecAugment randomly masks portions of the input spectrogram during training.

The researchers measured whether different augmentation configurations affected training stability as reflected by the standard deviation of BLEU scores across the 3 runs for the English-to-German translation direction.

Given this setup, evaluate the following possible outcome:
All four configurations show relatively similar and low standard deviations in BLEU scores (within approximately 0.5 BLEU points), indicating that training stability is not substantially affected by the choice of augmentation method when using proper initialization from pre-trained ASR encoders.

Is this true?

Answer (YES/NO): NO